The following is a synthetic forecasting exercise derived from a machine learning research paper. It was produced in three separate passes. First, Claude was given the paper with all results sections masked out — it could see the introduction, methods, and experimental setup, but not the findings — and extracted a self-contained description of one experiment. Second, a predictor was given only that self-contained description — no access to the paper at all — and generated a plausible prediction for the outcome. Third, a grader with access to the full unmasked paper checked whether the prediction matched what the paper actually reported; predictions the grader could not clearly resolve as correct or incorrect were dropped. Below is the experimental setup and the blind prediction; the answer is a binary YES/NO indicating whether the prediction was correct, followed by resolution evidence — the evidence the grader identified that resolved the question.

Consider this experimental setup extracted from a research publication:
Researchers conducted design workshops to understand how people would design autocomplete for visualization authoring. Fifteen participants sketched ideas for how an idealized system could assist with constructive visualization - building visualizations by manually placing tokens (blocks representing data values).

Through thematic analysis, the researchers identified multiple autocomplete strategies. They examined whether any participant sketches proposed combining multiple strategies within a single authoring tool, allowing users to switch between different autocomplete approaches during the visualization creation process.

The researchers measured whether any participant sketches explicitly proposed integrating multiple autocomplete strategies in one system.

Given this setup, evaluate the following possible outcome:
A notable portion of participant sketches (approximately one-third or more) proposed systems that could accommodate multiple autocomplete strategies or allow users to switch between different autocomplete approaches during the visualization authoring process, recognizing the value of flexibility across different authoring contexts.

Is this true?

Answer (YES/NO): NO